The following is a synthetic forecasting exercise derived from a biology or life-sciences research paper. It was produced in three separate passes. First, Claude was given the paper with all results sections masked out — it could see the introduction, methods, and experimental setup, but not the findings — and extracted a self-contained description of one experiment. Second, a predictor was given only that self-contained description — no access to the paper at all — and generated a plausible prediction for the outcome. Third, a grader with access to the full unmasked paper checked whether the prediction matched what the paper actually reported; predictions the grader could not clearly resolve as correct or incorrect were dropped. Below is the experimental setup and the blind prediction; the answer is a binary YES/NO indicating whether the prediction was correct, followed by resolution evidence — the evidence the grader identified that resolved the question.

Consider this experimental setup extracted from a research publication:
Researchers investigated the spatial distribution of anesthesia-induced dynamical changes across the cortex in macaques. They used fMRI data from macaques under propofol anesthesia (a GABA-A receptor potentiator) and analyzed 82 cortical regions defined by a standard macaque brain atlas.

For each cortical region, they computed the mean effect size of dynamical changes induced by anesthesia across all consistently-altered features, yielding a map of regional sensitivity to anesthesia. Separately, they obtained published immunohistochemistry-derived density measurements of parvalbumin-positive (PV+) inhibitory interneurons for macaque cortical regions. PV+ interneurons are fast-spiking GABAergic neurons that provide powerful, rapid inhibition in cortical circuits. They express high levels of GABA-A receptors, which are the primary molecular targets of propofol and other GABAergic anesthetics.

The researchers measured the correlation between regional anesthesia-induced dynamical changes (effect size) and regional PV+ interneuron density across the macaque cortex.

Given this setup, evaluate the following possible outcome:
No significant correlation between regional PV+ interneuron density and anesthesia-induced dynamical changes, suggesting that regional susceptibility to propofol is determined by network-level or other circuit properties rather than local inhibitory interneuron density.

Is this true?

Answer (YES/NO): NO